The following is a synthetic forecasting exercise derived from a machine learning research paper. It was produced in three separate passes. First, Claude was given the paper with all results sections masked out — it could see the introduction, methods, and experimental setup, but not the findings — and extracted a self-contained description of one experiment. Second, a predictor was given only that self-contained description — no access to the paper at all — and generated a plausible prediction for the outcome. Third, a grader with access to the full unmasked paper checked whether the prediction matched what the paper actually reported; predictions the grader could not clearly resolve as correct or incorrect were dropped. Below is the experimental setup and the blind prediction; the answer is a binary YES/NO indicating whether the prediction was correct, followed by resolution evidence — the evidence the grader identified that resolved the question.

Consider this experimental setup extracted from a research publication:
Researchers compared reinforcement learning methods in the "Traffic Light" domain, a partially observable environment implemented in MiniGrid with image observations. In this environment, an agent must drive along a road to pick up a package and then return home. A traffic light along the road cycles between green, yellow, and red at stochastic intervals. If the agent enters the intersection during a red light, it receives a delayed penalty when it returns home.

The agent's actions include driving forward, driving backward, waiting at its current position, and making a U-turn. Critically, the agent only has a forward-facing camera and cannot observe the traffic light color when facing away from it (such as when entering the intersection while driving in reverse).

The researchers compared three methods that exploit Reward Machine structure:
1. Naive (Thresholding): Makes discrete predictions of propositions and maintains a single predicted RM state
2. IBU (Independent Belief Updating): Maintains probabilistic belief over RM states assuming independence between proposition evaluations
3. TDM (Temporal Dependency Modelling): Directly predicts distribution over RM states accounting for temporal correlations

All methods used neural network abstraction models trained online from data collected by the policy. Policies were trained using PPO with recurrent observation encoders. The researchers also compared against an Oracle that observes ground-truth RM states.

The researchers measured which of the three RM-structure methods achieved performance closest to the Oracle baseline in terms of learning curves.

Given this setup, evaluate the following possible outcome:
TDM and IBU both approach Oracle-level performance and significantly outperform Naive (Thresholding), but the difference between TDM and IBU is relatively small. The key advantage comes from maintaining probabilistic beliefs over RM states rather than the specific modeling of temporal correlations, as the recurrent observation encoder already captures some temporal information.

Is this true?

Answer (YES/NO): YES